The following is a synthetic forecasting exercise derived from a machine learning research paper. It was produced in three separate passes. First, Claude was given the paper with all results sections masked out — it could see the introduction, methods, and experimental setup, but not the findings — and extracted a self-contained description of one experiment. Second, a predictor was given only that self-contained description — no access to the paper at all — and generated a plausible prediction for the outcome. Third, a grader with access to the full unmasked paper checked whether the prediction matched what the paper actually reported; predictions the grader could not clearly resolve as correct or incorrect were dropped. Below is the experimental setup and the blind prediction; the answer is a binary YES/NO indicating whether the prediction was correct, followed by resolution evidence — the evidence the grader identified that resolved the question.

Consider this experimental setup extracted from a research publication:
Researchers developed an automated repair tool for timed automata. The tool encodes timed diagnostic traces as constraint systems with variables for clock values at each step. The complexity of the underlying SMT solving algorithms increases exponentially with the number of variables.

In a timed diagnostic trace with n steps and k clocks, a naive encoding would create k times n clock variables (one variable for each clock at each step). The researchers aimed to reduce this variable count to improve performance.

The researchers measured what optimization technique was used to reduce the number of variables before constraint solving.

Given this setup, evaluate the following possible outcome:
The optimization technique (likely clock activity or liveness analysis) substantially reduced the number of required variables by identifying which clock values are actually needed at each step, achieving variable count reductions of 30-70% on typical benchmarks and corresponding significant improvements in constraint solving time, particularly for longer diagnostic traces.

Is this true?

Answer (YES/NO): NO